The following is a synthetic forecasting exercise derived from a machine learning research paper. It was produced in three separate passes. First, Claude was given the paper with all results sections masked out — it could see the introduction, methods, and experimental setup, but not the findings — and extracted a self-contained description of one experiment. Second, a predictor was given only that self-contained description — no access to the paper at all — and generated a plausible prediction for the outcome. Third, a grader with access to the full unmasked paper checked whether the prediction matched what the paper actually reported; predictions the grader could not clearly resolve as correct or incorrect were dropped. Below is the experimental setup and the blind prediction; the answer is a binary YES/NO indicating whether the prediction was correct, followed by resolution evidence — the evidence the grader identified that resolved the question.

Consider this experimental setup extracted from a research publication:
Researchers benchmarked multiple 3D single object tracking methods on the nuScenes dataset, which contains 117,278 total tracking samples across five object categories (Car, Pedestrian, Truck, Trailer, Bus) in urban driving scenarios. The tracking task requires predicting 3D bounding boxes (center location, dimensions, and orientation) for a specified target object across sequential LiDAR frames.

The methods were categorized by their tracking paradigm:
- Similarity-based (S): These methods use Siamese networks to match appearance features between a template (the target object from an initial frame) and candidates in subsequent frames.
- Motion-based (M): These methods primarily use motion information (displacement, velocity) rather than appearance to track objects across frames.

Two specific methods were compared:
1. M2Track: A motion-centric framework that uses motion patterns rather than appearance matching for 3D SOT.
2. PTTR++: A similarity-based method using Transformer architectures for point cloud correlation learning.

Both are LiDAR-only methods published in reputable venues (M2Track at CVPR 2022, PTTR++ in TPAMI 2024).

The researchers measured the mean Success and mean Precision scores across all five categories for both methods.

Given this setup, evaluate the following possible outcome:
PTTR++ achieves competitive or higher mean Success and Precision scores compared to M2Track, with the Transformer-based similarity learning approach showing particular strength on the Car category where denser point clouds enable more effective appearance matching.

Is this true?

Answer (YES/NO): NO